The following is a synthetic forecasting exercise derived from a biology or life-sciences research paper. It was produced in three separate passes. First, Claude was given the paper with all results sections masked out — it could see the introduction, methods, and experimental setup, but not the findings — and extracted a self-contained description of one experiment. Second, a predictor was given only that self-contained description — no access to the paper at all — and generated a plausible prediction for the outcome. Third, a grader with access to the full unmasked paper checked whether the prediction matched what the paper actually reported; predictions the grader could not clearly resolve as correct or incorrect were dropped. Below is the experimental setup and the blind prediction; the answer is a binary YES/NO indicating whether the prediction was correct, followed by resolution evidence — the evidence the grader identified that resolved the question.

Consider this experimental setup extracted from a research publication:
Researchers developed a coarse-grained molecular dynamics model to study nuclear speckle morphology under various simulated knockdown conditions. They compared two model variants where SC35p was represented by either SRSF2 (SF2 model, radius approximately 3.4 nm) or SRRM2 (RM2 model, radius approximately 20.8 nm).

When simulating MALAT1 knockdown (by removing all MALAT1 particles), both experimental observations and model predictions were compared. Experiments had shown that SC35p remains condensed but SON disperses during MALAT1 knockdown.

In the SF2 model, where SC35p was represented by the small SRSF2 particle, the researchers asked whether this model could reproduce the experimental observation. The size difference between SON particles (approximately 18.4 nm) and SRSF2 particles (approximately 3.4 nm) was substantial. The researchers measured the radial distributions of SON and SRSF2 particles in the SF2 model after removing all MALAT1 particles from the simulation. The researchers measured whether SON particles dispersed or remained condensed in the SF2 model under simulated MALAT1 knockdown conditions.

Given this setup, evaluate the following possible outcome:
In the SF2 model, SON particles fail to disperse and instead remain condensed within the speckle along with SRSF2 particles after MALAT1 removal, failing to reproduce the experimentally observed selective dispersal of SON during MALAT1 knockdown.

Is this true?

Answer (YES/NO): NO